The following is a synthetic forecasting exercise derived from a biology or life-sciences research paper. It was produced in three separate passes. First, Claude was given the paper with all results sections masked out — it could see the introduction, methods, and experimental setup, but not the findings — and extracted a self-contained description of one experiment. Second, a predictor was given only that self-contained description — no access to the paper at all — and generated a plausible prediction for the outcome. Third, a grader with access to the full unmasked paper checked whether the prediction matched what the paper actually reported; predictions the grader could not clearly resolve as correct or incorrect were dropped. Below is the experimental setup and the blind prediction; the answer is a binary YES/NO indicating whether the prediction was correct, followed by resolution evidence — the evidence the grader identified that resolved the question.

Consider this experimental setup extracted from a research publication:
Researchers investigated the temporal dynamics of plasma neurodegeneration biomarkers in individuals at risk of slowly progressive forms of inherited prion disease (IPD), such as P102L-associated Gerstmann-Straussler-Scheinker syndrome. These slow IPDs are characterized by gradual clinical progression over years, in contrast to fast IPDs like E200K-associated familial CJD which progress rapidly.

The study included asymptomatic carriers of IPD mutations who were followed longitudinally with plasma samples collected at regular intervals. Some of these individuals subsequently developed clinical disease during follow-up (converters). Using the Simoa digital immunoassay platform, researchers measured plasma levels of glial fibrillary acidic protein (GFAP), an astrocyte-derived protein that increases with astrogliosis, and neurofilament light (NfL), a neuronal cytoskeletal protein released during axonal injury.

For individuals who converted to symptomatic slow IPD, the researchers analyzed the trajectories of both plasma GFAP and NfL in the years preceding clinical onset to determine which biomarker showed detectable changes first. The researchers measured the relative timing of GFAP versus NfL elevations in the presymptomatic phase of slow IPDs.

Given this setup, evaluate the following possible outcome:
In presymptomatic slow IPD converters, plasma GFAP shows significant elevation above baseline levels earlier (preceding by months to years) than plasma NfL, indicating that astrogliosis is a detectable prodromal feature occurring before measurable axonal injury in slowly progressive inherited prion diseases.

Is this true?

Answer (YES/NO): YES